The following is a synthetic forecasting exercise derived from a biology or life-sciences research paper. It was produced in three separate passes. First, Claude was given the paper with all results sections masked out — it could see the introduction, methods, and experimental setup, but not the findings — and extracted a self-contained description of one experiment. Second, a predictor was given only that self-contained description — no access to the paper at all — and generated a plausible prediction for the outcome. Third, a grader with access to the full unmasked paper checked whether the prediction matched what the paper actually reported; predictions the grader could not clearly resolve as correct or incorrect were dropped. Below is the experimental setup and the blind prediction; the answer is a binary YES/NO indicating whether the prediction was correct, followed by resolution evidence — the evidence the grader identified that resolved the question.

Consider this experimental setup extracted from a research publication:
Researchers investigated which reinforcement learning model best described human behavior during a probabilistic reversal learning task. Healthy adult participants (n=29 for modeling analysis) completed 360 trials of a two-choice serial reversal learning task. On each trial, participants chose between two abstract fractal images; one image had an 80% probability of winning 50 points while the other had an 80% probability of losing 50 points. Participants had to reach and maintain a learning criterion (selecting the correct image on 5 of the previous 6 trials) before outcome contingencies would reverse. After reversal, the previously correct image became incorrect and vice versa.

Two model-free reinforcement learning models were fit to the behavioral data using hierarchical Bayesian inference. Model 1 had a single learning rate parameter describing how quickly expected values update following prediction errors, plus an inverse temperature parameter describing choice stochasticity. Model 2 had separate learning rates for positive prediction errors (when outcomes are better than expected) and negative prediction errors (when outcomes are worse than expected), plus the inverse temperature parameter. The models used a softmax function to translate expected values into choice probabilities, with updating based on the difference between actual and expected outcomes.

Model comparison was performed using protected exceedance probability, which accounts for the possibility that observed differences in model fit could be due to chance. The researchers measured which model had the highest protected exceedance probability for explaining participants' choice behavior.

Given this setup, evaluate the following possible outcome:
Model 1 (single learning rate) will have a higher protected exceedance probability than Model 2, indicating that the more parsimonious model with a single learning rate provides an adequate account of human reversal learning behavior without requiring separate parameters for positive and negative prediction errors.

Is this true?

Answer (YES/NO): NO